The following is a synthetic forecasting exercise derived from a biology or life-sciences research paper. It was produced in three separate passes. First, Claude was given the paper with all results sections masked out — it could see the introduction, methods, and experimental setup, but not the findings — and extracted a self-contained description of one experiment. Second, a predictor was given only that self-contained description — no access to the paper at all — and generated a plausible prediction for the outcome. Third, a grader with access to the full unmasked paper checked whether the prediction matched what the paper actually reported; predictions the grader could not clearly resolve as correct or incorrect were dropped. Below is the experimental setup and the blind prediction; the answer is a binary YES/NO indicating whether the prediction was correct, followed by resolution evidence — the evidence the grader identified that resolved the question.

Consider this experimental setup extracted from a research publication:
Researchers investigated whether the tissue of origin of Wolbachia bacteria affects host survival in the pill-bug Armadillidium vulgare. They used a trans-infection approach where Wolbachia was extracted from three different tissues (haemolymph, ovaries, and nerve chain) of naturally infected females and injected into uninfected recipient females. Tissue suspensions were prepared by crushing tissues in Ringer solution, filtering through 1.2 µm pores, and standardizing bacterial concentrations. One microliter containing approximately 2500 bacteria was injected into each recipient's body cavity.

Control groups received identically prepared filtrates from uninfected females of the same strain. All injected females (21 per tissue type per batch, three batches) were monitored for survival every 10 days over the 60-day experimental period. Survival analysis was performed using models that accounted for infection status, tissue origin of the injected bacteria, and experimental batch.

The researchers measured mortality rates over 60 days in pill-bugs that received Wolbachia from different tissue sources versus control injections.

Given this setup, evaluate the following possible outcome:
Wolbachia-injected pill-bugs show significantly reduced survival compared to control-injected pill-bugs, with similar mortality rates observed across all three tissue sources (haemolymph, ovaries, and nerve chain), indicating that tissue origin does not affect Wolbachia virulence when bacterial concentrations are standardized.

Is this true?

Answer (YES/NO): NO